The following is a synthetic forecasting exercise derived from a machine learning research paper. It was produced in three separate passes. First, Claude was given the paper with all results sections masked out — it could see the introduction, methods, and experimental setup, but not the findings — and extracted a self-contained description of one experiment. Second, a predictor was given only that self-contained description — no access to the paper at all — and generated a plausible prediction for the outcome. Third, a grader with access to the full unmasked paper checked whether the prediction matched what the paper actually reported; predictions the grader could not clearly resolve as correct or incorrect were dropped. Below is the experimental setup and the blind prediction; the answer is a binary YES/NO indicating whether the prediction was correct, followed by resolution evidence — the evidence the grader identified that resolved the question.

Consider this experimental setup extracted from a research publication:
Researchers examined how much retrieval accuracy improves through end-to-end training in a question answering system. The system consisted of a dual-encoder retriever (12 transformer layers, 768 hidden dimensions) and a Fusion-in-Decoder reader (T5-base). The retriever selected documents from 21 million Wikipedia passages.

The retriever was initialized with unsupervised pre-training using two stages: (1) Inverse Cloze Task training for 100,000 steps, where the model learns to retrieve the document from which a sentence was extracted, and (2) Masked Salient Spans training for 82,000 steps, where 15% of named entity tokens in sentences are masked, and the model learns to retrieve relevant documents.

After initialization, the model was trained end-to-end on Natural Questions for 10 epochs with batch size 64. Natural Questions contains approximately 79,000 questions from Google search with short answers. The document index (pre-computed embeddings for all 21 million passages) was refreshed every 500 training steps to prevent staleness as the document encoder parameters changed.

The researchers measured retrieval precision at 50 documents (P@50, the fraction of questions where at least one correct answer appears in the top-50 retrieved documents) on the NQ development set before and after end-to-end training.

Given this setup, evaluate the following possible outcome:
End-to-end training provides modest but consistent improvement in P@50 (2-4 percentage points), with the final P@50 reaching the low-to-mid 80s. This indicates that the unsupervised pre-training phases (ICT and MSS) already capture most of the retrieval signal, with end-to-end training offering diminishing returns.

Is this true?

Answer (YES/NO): NO